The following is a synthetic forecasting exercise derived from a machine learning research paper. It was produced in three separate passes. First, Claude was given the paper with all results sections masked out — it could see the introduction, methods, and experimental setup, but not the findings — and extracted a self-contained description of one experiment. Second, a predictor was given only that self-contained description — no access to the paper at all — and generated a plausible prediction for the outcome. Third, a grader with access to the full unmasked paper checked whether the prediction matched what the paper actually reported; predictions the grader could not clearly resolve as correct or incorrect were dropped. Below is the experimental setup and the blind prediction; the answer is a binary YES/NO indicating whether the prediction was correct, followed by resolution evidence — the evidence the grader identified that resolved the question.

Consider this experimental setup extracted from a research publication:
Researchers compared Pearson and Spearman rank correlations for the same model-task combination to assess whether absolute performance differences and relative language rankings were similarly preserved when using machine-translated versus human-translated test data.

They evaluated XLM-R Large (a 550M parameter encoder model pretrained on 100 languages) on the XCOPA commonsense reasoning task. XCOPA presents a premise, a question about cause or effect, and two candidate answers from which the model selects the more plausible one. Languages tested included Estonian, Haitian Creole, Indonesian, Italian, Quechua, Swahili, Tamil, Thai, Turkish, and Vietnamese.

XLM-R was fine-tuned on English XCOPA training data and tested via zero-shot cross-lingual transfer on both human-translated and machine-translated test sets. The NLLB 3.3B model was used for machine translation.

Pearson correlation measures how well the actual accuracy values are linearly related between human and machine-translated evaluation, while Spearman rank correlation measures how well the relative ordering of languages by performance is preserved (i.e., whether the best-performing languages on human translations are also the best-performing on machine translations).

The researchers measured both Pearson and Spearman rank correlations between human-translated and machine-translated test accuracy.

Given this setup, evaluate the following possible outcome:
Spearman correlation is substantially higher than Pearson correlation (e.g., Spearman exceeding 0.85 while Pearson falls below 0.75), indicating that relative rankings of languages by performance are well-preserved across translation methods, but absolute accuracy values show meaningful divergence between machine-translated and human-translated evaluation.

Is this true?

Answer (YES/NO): NO